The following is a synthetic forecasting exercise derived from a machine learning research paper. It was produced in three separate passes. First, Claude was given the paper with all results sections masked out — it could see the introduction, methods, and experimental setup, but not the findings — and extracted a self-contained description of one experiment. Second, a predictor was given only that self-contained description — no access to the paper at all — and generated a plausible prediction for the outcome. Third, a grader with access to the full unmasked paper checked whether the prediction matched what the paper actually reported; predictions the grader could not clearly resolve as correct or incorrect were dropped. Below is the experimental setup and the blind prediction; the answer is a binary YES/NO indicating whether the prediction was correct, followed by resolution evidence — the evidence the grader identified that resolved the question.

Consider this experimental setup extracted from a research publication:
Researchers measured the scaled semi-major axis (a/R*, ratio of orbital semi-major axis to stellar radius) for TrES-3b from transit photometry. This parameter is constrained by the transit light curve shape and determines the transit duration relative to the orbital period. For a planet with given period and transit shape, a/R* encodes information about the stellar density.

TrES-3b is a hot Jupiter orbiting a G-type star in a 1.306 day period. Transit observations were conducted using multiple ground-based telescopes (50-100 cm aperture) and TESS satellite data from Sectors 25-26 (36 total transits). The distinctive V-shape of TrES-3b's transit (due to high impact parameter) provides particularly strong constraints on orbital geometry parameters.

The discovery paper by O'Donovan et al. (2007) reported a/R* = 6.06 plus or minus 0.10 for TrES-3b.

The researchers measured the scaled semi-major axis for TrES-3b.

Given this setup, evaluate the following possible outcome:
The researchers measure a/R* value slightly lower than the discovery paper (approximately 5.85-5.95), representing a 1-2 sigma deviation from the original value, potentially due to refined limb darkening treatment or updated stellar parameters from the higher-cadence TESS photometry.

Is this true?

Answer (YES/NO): NO